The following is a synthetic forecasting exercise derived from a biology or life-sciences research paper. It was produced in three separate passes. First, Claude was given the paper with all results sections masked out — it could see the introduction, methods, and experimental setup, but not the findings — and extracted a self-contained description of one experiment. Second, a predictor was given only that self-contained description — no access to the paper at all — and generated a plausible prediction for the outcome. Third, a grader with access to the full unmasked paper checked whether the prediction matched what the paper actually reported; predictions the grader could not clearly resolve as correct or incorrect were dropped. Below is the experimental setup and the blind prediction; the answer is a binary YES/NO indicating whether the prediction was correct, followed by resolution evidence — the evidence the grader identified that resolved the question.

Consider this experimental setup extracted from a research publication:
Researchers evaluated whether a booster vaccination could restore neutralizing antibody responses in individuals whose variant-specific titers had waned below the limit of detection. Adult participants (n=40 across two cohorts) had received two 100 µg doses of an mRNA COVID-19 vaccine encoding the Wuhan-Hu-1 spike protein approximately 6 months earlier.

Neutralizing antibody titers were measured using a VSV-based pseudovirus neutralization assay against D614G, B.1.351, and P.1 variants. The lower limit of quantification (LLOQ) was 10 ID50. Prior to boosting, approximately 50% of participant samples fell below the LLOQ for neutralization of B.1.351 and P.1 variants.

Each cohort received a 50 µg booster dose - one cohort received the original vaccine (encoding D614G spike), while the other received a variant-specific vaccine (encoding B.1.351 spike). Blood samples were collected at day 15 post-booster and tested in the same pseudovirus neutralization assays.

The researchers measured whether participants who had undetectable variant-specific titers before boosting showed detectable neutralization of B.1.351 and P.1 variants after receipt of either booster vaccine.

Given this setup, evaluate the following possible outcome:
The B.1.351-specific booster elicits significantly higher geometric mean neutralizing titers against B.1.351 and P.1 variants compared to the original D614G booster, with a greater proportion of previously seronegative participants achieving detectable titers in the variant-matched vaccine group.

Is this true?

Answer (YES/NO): NO